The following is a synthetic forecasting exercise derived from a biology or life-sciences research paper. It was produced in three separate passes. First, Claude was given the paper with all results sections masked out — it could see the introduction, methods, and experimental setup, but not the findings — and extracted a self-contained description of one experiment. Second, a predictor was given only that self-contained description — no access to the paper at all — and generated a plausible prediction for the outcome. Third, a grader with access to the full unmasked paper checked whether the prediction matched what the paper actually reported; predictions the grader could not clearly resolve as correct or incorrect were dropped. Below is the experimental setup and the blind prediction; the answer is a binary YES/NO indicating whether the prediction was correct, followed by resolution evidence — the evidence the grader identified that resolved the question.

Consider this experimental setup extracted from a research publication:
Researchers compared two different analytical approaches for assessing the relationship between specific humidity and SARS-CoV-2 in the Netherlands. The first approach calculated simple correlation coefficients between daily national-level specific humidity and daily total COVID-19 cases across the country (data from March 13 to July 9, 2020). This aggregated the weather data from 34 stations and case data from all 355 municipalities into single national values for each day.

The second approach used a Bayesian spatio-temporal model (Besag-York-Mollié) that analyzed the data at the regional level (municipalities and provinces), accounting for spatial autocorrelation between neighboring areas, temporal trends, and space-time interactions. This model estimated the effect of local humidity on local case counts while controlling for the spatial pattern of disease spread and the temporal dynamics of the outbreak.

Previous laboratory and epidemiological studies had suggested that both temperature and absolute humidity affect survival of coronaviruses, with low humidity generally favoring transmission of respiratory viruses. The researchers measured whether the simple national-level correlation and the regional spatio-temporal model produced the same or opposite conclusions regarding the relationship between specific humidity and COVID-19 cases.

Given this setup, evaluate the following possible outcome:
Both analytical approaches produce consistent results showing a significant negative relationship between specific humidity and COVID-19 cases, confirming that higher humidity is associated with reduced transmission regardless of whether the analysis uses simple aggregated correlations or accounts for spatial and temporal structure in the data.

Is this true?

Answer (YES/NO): NO